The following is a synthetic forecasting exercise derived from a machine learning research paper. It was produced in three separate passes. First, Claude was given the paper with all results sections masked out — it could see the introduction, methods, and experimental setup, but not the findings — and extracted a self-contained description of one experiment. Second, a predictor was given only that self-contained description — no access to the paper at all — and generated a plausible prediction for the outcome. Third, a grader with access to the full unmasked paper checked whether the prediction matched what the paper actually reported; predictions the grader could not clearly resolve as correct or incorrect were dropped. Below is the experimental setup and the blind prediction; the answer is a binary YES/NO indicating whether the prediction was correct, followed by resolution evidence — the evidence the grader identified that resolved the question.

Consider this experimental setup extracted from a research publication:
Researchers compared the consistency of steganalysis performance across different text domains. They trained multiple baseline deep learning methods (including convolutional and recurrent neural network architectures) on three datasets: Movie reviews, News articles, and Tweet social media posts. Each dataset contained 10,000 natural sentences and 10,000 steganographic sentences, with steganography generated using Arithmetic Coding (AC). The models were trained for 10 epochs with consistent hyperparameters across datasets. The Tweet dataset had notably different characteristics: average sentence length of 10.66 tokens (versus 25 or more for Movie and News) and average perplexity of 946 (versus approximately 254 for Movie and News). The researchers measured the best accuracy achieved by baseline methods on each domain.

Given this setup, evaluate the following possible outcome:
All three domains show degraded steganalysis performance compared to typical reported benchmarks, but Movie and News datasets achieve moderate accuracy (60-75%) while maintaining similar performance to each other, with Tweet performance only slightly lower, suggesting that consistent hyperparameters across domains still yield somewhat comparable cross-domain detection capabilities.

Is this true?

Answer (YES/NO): YES